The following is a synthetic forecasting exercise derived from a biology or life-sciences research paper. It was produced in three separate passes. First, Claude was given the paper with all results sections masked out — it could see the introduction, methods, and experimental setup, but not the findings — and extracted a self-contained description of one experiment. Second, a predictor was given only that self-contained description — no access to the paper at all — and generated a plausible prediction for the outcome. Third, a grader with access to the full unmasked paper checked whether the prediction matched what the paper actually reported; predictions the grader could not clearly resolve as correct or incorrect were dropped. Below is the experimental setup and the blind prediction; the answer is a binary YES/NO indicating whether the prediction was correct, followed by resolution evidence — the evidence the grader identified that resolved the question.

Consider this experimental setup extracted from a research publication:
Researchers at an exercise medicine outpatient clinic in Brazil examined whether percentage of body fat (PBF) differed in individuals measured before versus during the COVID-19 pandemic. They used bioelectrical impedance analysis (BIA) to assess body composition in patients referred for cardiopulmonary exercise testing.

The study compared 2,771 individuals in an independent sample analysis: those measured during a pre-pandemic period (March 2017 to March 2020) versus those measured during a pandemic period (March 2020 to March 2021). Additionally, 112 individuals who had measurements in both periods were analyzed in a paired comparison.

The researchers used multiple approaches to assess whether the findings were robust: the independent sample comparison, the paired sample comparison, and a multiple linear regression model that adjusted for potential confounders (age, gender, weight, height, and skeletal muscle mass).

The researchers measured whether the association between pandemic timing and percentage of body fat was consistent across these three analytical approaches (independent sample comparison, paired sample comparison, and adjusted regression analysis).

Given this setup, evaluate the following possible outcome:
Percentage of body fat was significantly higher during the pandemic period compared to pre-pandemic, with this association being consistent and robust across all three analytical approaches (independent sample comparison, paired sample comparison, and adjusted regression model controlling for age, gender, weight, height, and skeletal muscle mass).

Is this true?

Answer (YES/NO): YES